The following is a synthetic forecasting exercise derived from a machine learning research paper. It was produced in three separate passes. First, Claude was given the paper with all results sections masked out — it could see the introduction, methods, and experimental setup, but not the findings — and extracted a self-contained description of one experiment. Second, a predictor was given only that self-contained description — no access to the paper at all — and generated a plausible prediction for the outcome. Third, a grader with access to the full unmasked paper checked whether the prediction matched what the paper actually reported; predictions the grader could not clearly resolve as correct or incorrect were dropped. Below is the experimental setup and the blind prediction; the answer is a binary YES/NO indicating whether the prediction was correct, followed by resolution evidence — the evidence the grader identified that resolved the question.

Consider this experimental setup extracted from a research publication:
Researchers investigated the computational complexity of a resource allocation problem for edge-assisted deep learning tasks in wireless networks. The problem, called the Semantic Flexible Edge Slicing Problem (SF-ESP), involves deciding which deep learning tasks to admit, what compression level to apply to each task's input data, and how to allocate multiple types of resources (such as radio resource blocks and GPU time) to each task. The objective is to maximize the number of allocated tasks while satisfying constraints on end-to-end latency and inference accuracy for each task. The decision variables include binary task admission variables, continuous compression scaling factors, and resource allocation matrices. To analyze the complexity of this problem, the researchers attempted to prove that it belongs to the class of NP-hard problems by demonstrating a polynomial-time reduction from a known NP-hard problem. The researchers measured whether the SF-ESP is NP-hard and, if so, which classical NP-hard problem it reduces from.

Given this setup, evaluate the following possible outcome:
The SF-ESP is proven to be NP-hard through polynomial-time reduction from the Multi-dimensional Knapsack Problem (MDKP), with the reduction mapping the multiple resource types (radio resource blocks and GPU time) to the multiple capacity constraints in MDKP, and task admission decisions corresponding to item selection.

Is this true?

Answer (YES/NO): YES